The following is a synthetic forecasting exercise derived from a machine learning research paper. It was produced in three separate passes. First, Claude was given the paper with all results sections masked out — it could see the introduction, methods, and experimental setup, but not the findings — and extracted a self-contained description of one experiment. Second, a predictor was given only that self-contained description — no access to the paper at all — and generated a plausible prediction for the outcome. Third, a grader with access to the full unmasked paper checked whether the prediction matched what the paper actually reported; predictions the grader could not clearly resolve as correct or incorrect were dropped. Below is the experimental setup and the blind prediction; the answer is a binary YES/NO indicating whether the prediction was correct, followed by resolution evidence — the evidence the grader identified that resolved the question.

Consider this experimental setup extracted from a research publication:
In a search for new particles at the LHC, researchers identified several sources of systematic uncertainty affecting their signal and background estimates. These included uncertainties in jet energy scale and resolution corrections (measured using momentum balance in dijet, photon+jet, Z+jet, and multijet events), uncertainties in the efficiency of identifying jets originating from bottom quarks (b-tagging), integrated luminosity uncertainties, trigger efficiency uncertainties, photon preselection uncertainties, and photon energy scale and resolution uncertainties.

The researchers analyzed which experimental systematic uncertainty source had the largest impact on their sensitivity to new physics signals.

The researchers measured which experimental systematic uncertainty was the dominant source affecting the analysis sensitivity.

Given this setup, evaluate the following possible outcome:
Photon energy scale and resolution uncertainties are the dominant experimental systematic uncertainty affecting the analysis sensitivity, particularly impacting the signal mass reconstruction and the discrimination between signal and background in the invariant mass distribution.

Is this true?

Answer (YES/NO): NO